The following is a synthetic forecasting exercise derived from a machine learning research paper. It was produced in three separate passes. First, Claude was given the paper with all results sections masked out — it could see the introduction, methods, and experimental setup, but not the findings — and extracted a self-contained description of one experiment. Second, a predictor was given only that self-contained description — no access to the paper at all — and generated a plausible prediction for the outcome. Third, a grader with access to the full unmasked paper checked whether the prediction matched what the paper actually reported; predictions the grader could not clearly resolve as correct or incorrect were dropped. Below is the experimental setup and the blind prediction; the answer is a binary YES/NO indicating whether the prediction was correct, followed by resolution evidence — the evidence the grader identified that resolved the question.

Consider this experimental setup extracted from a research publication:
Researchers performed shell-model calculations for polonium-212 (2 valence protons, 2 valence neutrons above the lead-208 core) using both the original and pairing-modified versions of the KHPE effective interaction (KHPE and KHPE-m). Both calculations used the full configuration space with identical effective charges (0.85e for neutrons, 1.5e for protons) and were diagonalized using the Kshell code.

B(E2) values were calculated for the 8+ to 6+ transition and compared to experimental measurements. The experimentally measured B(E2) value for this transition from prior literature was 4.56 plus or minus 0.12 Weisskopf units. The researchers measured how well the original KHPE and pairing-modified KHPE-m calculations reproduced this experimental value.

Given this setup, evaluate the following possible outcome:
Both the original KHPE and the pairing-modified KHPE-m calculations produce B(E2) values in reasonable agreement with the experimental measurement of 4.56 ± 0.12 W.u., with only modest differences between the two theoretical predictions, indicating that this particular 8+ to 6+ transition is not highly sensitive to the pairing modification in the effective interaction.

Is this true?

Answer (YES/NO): NO